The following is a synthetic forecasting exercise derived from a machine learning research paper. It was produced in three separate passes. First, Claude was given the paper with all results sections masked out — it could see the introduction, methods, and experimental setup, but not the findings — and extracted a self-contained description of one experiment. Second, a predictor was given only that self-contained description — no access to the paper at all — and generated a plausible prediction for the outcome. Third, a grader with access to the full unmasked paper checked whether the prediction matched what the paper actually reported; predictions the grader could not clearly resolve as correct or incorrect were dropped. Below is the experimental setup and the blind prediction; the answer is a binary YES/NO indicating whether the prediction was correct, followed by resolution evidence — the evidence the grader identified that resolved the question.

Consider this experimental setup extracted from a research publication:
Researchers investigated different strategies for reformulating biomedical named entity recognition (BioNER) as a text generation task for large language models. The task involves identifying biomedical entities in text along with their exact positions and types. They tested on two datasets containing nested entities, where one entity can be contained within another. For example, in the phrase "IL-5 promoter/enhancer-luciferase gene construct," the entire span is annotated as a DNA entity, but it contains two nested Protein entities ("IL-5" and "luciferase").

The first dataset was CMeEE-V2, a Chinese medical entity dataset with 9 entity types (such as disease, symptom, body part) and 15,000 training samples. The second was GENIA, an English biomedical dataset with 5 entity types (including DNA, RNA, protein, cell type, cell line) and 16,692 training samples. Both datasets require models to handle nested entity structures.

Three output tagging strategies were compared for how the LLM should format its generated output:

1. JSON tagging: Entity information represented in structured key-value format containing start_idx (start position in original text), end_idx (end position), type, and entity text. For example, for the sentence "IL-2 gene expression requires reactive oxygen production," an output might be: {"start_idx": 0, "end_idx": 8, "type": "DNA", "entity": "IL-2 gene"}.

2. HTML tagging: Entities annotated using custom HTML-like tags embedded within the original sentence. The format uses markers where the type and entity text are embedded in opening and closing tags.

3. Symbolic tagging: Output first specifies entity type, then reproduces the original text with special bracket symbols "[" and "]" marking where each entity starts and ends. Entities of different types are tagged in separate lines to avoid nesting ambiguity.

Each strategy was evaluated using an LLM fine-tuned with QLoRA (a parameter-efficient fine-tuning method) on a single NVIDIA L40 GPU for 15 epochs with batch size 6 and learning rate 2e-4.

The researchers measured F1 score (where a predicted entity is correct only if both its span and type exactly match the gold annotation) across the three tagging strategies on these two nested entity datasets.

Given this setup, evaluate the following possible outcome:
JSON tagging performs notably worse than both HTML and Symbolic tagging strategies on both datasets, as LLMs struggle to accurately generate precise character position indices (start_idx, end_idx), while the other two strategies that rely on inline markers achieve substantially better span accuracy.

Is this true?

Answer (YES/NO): NO